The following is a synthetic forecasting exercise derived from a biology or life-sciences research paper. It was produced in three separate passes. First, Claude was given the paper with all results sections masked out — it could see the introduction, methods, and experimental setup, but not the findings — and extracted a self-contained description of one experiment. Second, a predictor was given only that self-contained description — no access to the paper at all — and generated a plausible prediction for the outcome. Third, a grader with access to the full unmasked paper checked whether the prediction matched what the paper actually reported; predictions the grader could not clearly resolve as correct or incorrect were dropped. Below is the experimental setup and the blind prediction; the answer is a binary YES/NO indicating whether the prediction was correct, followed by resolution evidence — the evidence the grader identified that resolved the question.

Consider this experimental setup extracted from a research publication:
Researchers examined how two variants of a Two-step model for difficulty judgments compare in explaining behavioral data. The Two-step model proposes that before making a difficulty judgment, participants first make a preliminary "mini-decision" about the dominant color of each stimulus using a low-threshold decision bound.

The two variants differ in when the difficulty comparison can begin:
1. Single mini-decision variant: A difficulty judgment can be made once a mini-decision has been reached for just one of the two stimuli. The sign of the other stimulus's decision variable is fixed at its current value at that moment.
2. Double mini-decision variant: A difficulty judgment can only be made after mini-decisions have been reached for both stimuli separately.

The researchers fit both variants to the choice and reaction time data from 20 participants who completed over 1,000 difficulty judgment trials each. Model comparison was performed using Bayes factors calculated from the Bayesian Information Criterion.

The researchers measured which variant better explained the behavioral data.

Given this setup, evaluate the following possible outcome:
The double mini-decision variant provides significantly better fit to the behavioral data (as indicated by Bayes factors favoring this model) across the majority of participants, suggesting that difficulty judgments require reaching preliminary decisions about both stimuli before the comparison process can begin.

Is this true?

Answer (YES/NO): NO